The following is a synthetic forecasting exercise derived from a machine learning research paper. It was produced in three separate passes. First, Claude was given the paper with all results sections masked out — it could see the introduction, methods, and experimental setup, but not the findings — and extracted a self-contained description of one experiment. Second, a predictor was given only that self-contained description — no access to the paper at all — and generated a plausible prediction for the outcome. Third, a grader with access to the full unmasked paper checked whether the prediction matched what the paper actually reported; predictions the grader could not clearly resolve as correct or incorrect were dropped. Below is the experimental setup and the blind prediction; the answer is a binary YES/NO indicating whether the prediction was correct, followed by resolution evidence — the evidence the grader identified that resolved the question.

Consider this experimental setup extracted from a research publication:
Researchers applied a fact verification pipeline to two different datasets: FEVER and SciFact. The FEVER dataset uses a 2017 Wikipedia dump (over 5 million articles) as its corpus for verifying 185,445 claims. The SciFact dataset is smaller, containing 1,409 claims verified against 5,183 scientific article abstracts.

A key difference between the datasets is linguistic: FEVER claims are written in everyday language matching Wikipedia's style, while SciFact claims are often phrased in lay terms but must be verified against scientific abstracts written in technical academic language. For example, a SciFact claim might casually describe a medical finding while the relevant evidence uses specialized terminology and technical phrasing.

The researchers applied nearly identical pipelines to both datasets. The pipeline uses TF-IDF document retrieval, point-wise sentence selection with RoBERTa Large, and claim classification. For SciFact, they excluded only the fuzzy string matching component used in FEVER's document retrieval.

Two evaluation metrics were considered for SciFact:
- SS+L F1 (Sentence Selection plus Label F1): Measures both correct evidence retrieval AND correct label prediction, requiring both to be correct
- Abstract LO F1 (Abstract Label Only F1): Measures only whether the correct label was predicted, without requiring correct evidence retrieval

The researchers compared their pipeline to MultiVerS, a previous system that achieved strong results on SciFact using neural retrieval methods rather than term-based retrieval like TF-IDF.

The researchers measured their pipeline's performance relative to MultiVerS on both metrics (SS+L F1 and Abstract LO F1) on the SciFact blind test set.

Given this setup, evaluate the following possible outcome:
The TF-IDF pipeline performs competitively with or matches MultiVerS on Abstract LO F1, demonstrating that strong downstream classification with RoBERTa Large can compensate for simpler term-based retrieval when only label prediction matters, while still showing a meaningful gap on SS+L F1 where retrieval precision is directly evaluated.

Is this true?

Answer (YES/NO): YES